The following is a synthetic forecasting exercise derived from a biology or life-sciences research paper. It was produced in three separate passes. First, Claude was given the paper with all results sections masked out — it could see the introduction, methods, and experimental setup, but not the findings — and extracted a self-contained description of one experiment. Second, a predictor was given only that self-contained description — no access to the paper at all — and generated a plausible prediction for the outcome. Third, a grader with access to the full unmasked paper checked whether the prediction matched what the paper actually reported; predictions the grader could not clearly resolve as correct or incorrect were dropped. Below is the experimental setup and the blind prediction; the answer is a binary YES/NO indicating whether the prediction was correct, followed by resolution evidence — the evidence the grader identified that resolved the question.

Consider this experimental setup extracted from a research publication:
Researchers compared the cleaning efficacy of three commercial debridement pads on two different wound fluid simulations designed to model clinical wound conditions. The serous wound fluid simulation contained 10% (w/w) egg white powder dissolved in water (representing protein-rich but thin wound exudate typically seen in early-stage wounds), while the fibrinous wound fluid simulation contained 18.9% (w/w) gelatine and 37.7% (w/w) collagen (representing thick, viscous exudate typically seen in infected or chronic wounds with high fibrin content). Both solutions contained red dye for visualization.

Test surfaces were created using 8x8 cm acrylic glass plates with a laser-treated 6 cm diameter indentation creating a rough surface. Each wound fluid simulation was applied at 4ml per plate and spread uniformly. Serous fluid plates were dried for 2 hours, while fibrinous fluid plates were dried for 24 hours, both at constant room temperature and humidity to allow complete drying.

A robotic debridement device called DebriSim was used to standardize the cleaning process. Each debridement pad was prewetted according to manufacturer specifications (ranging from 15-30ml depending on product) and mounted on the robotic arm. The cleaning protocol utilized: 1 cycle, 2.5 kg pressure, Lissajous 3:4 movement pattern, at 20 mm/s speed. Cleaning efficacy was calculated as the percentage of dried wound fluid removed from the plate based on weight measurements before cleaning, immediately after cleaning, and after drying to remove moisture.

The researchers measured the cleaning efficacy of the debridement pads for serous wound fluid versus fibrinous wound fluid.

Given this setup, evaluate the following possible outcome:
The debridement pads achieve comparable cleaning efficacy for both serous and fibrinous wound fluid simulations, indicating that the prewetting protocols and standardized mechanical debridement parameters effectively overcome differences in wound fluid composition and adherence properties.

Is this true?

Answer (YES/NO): NO